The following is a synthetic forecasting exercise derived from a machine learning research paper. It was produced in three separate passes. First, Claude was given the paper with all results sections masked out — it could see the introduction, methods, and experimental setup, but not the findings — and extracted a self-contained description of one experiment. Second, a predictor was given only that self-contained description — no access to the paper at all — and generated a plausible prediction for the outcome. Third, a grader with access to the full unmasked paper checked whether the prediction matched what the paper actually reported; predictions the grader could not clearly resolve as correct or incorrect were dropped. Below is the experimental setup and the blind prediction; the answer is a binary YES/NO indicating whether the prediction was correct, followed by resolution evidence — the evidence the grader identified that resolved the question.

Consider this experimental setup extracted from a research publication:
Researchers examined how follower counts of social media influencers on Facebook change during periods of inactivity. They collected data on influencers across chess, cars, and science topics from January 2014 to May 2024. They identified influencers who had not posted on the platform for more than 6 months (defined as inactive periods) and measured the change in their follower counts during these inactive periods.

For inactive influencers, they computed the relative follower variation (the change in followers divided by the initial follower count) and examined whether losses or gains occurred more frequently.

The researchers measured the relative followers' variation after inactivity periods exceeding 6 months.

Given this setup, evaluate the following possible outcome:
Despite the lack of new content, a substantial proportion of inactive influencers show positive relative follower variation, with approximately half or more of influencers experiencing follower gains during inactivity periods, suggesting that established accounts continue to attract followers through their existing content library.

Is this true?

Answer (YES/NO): YES